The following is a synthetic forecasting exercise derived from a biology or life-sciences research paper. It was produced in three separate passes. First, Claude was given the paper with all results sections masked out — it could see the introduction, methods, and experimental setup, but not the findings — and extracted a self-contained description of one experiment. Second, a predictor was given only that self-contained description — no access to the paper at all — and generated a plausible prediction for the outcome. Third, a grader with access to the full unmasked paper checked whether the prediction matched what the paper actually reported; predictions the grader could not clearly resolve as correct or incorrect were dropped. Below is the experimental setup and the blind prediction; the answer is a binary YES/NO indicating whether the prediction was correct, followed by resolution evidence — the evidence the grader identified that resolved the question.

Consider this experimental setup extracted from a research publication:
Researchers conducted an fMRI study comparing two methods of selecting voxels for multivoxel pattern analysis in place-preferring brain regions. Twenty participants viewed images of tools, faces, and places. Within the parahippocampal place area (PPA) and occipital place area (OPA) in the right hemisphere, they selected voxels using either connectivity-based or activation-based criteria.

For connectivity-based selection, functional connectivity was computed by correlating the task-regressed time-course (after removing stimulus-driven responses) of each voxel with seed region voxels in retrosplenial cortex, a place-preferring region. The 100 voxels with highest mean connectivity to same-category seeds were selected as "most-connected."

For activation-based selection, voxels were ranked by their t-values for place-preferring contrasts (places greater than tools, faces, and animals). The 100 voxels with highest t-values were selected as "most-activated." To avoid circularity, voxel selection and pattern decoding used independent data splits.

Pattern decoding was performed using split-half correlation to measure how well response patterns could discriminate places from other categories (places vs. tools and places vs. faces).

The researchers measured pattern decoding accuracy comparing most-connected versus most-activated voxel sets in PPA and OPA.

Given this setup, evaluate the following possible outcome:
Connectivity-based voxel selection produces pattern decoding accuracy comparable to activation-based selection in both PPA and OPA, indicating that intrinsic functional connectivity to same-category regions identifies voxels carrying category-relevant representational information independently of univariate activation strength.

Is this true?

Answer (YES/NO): YES